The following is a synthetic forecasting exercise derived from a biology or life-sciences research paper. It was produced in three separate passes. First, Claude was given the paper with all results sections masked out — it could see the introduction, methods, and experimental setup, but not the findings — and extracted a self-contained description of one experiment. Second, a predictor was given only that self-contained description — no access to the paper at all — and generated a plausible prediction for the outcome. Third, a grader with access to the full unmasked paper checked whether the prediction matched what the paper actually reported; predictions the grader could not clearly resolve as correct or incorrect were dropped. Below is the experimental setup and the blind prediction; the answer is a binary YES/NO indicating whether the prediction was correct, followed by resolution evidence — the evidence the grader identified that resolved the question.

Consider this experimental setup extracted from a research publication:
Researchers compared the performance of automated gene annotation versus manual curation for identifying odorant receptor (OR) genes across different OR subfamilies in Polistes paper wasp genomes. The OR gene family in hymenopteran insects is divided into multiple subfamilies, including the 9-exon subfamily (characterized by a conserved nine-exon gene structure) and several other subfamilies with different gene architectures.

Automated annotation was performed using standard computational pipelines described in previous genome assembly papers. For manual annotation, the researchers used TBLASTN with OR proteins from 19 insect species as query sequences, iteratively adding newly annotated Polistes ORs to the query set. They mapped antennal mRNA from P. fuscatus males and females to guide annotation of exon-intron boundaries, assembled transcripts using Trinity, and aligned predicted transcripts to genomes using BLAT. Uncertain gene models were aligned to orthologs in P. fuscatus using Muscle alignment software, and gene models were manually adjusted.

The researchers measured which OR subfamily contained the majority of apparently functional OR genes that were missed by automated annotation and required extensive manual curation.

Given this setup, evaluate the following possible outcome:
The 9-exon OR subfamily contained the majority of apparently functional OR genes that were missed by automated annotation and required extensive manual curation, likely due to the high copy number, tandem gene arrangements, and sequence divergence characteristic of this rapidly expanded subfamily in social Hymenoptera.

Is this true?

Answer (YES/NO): YES